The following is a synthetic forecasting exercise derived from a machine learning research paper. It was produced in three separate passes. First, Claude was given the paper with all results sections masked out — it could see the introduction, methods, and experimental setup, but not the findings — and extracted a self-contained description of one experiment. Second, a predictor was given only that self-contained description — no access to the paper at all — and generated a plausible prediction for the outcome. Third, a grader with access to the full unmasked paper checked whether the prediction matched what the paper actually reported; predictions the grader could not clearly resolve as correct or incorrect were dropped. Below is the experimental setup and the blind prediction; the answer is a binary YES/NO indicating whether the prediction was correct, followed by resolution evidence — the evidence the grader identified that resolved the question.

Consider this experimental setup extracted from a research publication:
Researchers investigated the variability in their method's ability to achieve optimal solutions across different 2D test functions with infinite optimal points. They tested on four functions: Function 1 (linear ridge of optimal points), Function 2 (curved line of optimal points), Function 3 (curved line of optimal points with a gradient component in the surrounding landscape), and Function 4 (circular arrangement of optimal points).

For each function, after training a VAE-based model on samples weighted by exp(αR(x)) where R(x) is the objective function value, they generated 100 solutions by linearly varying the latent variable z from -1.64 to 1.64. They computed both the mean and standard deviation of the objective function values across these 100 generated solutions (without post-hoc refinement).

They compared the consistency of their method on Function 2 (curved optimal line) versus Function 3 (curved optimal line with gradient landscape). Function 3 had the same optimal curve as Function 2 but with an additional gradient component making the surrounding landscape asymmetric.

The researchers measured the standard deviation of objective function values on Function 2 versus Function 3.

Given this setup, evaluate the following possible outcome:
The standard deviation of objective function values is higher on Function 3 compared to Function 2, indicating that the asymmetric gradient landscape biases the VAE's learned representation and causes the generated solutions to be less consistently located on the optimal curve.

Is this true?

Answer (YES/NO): YES